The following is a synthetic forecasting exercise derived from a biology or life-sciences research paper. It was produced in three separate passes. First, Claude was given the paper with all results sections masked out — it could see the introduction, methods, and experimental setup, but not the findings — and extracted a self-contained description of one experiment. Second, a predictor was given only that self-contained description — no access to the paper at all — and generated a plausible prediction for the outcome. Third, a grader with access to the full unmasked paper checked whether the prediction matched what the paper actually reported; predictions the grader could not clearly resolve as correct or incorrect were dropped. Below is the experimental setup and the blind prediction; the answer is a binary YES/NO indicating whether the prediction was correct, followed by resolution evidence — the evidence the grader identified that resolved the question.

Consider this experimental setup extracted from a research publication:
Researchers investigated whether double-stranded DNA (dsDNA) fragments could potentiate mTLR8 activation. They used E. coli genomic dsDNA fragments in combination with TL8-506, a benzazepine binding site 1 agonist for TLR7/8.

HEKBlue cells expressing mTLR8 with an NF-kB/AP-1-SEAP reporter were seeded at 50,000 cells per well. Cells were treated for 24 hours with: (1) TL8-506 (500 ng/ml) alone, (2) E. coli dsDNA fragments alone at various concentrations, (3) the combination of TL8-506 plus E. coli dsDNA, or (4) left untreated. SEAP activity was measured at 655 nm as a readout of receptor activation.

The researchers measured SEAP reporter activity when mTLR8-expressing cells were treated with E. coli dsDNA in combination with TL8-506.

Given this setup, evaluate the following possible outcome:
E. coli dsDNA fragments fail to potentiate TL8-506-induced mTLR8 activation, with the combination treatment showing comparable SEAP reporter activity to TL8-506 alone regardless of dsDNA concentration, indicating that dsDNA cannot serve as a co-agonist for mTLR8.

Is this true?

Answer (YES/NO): NO